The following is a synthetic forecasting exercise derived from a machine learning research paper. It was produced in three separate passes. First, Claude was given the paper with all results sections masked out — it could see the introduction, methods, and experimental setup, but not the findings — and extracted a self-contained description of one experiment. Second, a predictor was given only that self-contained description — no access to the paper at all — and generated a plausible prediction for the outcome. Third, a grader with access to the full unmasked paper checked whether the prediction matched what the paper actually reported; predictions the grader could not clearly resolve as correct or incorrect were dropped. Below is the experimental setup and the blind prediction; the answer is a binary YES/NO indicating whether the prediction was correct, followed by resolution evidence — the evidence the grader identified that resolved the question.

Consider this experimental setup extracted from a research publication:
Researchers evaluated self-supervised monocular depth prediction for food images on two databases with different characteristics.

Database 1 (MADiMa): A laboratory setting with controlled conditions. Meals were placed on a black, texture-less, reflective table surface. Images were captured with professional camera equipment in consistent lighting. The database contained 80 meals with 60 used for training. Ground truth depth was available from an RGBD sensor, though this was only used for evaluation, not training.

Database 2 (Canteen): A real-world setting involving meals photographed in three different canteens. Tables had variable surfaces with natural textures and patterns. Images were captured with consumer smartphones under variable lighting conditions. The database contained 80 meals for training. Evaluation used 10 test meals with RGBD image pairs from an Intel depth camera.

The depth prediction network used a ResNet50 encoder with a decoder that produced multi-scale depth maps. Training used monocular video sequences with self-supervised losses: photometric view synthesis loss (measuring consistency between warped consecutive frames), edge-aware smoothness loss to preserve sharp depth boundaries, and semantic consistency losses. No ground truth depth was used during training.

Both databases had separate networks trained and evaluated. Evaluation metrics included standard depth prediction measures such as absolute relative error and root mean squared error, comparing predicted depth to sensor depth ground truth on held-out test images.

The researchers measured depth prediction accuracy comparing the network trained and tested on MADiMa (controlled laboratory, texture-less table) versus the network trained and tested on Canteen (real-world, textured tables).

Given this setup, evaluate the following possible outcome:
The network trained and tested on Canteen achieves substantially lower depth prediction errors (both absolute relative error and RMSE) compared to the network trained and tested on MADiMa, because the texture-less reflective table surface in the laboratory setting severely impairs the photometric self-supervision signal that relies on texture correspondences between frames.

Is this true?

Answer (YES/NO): NO